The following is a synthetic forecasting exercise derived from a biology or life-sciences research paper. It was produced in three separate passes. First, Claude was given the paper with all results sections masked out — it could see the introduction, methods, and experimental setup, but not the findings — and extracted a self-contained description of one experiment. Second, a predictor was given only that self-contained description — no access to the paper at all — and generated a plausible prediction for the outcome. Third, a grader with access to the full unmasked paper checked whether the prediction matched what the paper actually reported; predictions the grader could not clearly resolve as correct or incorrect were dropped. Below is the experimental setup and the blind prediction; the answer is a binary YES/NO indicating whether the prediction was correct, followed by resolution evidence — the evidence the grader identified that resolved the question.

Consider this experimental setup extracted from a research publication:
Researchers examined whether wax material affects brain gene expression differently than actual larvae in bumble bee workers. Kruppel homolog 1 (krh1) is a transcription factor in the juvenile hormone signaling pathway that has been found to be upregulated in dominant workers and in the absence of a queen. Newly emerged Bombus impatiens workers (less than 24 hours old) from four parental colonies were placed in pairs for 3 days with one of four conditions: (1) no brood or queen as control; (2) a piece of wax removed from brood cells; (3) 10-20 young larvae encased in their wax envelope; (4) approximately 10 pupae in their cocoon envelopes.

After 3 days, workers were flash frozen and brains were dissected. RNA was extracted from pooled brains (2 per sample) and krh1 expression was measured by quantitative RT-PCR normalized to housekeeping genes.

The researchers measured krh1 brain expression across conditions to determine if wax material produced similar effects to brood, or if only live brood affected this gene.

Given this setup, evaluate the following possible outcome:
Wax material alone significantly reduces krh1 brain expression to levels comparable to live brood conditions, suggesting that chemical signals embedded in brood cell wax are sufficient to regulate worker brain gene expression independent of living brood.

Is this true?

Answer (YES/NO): NO